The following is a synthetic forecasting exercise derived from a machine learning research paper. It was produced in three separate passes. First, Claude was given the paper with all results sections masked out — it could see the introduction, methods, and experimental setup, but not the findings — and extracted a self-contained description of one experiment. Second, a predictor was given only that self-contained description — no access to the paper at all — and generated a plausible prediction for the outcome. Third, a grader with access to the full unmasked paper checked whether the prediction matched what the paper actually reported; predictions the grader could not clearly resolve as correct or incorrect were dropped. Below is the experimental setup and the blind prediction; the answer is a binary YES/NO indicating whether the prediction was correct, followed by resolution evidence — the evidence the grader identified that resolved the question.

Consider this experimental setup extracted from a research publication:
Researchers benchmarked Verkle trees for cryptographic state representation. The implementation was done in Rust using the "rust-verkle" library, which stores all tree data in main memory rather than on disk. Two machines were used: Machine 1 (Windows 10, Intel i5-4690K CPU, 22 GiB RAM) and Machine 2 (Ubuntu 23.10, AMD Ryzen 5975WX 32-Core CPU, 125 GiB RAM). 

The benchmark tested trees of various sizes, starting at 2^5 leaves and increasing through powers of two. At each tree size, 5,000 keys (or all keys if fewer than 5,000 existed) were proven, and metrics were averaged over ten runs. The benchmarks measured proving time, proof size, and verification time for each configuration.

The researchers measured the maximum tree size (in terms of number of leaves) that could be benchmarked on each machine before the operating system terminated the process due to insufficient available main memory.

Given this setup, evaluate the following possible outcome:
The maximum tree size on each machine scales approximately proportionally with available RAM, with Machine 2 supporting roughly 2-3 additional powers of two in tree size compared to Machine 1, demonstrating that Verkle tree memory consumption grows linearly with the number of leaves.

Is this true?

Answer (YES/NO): NO